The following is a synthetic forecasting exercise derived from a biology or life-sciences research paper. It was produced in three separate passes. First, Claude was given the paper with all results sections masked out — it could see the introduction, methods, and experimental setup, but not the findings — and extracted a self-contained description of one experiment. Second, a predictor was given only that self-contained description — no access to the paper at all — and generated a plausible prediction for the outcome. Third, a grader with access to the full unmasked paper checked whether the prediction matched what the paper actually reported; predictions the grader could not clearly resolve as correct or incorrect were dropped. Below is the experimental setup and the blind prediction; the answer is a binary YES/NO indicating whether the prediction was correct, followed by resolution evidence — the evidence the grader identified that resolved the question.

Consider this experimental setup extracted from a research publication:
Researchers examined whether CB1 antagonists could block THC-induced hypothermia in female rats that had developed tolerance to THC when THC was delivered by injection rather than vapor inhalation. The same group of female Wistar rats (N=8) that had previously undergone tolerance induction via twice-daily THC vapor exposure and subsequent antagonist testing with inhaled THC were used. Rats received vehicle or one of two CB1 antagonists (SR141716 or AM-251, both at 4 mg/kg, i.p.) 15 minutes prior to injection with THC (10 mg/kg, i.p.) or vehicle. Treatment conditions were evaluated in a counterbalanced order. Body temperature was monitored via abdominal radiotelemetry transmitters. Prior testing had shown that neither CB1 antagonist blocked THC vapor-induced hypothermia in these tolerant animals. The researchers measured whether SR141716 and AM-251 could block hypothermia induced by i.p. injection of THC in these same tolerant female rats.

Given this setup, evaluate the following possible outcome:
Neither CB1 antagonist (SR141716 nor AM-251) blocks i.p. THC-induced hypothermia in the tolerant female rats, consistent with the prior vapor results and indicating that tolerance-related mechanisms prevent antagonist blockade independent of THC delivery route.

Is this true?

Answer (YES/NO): NO